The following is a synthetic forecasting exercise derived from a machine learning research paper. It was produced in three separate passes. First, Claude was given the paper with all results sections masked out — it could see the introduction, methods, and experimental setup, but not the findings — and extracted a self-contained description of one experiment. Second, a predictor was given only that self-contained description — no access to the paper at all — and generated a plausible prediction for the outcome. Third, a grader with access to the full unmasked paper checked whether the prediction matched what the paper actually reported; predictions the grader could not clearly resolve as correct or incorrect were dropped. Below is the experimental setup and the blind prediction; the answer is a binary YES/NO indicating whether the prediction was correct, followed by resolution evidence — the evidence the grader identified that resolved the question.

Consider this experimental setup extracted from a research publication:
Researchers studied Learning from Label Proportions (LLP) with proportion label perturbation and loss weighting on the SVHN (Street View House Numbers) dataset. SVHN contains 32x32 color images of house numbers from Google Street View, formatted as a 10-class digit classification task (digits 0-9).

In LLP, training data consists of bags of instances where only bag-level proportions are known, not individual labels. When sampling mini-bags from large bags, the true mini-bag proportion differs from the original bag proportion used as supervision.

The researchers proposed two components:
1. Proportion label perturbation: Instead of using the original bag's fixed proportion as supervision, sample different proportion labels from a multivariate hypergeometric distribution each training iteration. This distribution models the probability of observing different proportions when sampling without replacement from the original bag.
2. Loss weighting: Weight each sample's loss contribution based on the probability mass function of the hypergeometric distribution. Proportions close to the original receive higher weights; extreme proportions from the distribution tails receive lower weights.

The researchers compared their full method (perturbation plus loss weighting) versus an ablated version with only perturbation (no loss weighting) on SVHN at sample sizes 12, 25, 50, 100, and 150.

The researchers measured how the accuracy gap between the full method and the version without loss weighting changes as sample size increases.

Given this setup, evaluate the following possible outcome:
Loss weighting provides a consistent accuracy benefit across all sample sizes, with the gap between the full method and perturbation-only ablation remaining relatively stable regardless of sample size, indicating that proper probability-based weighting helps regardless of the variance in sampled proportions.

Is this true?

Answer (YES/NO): NO